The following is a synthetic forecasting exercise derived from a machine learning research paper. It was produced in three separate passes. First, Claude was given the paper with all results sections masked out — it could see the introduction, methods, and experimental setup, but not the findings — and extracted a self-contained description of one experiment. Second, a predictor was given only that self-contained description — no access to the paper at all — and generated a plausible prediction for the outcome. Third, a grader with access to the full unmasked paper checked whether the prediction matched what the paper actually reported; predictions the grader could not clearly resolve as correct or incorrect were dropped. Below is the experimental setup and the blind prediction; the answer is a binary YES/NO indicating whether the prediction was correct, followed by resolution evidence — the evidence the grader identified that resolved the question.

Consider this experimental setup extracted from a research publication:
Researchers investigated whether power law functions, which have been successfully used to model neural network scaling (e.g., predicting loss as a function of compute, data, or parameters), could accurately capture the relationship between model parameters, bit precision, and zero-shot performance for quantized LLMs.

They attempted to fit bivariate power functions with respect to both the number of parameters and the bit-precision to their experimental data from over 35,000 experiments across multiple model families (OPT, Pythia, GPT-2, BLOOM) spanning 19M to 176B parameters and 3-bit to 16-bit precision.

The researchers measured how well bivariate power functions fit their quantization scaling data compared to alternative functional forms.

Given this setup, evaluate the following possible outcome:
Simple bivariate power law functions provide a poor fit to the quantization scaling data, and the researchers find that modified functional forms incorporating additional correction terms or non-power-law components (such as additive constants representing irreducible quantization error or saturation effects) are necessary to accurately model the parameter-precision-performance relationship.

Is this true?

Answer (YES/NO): NO